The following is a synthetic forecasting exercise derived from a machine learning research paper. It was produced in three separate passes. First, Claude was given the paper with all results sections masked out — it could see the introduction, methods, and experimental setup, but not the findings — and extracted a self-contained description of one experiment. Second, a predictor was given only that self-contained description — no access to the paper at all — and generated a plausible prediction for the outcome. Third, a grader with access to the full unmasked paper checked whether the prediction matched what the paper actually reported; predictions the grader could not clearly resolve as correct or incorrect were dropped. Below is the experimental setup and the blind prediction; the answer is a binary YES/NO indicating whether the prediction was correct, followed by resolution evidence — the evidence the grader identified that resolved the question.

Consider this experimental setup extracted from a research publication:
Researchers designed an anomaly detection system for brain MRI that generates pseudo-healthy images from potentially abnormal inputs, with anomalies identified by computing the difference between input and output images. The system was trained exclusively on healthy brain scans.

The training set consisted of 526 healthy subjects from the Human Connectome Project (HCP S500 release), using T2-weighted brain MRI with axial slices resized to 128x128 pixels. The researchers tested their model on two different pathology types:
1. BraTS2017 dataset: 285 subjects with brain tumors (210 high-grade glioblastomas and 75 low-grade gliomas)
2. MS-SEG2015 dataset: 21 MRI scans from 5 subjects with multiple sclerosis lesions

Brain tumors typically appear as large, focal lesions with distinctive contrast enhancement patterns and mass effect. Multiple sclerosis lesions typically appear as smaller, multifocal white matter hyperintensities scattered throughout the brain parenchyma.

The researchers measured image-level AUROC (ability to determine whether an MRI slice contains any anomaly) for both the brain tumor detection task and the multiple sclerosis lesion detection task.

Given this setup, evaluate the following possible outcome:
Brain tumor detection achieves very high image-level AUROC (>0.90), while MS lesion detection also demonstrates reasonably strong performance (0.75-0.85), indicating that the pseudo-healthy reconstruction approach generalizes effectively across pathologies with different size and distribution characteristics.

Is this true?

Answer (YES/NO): NO